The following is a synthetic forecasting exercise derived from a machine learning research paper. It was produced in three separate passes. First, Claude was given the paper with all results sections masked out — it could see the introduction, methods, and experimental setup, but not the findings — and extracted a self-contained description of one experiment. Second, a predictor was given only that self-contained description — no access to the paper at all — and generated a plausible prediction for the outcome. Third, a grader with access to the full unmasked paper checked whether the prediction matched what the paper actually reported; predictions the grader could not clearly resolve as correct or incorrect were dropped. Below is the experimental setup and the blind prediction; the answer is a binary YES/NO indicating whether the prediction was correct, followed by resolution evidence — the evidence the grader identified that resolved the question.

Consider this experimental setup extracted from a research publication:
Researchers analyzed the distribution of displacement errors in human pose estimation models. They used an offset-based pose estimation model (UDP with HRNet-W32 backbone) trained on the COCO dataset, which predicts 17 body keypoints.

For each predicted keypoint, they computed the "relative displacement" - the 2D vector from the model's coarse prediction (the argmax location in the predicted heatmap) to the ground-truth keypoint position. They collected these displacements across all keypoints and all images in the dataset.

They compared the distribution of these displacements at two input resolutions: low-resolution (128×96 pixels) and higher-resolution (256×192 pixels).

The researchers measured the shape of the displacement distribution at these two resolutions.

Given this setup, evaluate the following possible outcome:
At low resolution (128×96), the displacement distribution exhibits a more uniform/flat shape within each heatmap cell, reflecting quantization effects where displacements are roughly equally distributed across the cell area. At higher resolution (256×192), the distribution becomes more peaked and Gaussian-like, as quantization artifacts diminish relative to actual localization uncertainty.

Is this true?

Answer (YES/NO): NO